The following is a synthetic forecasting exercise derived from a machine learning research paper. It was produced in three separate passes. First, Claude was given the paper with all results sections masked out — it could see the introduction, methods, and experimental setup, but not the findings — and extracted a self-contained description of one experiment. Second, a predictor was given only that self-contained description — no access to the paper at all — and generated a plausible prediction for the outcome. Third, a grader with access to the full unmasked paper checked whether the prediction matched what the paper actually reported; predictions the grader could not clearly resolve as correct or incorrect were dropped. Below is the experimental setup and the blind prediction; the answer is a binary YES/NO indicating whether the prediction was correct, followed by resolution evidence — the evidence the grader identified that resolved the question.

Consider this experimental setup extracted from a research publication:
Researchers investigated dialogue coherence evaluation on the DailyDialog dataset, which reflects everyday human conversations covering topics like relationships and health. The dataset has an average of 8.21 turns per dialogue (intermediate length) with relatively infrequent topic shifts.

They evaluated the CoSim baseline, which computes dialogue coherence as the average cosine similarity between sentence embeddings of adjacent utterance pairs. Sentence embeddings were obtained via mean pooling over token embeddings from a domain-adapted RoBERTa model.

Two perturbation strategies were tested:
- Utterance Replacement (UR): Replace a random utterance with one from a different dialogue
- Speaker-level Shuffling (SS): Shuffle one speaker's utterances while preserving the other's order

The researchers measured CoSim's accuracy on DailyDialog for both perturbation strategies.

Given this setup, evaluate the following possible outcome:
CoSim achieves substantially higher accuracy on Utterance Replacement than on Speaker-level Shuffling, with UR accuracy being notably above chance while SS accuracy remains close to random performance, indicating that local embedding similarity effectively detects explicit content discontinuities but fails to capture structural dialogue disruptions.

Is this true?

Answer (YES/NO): NO